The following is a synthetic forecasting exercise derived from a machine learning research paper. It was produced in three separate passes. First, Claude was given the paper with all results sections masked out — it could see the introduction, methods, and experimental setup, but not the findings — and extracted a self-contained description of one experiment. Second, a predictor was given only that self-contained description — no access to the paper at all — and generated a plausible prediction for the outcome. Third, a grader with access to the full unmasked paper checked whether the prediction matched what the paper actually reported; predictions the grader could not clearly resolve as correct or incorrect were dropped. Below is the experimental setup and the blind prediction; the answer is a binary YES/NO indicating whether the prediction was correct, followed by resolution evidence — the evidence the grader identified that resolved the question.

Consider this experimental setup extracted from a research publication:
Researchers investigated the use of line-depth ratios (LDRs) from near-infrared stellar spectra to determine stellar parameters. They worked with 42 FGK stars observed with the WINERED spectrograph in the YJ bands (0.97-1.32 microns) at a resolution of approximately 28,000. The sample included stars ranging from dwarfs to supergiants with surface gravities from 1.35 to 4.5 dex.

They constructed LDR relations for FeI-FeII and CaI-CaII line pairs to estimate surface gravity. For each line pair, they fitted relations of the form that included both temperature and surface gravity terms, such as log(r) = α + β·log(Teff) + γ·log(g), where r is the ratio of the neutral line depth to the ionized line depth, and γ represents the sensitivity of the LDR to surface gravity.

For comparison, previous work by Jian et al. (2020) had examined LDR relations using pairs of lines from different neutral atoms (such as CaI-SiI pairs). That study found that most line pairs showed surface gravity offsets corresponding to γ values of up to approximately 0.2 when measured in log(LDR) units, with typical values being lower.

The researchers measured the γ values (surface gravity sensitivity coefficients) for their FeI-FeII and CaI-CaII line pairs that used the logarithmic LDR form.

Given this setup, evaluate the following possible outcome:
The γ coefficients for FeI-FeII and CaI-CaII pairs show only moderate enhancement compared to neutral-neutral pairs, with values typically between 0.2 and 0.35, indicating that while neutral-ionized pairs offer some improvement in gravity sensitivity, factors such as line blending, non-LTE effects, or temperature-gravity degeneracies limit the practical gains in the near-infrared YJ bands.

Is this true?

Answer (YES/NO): YES